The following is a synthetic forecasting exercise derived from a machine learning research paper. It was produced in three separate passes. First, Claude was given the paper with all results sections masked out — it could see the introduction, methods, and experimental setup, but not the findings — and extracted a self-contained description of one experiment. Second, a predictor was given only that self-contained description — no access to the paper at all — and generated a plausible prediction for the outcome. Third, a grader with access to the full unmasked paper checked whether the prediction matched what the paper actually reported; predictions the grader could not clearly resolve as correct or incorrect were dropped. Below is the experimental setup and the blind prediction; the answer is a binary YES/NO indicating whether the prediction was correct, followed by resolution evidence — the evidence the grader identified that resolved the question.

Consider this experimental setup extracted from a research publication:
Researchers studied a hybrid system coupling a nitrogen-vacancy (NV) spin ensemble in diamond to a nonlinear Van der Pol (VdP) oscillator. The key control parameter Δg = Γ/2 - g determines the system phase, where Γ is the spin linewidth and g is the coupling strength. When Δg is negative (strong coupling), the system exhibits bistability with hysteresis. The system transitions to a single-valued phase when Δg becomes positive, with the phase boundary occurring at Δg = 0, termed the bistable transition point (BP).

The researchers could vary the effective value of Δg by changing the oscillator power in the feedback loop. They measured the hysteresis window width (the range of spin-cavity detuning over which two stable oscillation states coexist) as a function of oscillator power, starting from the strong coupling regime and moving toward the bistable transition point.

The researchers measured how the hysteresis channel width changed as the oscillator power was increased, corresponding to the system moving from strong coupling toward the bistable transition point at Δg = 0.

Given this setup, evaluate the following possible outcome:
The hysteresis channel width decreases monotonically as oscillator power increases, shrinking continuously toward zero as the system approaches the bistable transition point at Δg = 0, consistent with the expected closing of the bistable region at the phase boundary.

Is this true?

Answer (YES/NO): YES